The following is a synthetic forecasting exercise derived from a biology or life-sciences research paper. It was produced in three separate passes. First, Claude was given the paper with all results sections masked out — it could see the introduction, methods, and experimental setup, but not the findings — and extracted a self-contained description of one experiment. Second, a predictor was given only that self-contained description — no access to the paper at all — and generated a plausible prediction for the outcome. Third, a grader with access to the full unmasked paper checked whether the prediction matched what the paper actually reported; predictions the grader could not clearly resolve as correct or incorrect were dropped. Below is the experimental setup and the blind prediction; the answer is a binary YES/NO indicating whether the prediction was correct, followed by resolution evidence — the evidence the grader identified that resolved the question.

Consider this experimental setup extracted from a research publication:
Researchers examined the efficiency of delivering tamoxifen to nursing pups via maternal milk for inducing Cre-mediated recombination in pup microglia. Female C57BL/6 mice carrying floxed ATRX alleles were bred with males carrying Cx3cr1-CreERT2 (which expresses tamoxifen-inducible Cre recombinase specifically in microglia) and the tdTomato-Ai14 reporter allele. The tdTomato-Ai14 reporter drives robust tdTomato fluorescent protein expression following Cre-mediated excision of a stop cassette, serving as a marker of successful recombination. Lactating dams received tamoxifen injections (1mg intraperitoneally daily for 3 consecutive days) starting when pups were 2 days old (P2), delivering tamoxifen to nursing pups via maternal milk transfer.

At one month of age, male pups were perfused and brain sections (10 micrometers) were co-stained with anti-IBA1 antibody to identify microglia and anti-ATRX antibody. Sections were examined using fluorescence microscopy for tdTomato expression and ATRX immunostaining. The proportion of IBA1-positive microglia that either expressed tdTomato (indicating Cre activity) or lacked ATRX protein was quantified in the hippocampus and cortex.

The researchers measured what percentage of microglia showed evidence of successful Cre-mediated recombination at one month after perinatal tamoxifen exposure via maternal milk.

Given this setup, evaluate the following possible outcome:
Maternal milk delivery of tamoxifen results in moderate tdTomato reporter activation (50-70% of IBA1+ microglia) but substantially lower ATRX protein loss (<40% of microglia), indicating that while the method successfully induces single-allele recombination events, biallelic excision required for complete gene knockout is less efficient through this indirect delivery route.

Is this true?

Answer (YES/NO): NO